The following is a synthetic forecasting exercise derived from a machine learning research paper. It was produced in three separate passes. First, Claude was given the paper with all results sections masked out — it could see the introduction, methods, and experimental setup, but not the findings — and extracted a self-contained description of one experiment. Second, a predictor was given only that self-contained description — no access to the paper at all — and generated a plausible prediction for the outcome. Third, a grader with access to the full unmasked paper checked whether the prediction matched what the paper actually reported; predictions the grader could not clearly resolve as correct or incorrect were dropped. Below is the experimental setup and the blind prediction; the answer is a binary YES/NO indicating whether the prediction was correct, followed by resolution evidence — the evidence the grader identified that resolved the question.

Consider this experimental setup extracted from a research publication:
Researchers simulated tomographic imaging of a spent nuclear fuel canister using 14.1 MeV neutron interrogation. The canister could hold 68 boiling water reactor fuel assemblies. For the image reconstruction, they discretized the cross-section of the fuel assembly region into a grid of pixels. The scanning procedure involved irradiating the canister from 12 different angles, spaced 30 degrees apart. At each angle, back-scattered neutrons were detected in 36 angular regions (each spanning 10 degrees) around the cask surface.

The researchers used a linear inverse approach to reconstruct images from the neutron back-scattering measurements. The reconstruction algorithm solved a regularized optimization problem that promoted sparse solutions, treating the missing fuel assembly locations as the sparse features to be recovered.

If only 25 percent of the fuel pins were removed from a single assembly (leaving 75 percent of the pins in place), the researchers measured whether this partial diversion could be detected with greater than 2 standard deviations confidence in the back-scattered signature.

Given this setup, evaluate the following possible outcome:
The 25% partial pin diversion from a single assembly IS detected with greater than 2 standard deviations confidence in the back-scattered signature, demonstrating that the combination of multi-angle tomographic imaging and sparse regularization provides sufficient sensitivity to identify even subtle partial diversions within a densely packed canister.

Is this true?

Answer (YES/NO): NO